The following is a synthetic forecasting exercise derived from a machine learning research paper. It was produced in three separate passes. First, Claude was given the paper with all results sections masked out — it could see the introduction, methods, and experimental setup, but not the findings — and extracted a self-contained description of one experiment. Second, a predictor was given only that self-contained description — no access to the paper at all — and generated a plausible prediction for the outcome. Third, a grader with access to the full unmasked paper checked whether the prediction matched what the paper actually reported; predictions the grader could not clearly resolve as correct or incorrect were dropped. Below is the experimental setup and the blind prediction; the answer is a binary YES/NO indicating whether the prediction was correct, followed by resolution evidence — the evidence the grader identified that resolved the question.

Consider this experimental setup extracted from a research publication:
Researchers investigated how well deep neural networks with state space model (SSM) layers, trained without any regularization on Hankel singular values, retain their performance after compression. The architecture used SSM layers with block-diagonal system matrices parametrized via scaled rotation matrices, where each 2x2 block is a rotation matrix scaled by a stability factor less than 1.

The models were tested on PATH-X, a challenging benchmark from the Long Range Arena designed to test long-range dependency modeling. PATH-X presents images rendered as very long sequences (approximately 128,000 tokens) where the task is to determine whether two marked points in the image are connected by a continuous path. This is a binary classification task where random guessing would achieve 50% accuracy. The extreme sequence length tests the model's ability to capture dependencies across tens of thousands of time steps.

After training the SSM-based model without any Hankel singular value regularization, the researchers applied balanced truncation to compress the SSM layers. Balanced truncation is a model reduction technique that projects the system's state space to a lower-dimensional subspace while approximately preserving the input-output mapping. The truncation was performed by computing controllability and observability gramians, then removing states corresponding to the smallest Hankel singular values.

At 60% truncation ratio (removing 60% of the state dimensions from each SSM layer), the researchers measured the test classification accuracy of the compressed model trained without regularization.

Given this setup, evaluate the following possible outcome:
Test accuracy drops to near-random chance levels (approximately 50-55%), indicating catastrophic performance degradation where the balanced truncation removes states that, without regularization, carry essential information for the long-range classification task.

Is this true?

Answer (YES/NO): NO